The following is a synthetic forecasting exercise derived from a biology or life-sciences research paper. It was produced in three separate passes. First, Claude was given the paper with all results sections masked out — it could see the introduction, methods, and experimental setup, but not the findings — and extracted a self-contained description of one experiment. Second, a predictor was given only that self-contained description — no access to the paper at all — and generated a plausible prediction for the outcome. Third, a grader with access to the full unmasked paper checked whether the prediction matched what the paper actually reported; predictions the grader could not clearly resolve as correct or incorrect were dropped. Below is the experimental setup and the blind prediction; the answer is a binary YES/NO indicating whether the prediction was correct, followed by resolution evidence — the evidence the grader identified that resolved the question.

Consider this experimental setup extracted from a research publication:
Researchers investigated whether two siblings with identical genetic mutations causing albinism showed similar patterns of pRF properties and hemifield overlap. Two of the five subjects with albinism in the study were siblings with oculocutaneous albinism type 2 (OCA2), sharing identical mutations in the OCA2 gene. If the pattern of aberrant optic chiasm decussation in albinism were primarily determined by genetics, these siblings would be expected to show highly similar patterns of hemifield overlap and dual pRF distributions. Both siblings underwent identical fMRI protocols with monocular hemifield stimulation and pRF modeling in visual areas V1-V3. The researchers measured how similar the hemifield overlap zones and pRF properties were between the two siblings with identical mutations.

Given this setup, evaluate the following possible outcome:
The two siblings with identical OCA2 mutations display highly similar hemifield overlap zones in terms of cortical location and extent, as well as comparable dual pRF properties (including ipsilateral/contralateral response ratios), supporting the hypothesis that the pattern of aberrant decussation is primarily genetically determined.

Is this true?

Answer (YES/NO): NO